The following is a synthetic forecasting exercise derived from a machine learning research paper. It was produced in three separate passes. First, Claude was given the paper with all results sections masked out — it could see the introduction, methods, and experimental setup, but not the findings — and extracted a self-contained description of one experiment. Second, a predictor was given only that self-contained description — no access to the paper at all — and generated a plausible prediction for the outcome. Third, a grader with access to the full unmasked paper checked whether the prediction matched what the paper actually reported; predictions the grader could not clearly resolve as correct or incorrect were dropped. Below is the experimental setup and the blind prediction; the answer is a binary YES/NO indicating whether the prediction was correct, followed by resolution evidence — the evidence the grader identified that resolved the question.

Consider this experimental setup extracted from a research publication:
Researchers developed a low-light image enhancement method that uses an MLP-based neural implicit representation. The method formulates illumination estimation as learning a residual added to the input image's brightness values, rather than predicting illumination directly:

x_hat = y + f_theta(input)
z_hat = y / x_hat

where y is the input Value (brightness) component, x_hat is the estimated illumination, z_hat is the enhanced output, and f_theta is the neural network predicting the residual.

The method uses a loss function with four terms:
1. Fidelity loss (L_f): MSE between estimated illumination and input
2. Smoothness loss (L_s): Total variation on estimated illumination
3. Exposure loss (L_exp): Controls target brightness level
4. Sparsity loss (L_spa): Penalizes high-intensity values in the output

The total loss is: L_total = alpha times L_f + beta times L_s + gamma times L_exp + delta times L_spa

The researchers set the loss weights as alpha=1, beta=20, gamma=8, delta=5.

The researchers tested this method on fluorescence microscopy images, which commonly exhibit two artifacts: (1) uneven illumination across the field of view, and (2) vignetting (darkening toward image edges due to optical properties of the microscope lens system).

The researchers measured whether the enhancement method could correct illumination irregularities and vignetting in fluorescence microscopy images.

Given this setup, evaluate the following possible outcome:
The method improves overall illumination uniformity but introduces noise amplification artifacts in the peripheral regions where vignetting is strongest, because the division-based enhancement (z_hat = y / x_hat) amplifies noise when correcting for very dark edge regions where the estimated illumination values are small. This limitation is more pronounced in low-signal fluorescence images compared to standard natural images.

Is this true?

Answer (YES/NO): NO